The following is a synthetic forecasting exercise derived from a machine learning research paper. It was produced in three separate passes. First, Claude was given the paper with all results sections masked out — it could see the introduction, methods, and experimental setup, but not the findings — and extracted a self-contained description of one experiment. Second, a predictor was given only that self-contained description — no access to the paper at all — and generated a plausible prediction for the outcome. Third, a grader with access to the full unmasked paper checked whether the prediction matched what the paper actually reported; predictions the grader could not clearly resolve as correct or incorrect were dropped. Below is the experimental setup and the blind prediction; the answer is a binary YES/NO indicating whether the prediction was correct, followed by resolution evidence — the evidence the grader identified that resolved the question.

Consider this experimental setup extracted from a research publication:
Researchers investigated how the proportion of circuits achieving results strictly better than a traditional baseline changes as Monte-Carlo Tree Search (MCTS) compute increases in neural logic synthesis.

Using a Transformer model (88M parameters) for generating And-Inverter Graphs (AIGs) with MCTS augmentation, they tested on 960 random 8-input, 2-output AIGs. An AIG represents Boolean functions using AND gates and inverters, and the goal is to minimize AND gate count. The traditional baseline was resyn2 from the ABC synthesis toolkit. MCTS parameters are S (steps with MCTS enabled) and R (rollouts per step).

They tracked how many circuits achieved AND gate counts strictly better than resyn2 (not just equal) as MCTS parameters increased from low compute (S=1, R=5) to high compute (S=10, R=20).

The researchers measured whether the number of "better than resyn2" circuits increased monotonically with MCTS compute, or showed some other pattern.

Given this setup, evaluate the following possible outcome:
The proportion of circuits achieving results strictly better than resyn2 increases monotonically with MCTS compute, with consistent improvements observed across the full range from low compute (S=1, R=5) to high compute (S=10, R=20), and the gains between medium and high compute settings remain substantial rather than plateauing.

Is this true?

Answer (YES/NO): NO